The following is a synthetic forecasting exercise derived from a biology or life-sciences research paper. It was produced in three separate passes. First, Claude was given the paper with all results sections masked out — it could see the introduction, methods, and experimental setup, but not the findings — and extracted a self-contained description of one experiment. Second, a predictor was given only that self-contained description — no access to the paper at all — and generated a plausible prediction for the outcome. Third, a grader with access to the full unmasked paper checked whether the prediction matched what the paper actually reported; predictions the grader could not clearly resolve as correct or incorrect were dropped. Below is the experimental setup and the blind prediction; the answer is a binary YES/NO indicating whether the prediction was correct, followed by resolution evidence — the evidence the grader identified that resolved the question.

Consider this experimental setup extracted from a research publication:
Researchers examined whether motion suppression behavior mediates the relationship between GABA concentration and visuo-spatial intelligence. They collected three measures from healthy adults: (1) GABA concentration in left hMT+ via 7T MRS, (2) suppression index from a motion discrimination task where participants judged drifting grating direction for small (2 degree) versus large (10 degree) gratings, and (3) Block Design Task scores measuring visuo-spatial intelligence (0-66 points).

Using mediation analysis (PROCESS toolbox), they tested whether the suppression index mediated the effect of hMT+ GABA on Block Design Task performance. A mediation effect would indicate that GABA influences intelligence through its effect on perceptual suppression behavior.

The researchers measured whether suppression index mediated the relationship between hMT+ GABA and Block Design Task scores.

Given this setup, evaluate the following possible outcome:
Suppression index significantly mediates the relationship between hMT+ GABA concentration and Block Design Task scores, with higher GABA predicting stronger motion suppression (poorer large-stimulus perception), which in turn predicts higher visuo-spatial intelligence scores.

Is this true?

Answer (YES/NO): NO